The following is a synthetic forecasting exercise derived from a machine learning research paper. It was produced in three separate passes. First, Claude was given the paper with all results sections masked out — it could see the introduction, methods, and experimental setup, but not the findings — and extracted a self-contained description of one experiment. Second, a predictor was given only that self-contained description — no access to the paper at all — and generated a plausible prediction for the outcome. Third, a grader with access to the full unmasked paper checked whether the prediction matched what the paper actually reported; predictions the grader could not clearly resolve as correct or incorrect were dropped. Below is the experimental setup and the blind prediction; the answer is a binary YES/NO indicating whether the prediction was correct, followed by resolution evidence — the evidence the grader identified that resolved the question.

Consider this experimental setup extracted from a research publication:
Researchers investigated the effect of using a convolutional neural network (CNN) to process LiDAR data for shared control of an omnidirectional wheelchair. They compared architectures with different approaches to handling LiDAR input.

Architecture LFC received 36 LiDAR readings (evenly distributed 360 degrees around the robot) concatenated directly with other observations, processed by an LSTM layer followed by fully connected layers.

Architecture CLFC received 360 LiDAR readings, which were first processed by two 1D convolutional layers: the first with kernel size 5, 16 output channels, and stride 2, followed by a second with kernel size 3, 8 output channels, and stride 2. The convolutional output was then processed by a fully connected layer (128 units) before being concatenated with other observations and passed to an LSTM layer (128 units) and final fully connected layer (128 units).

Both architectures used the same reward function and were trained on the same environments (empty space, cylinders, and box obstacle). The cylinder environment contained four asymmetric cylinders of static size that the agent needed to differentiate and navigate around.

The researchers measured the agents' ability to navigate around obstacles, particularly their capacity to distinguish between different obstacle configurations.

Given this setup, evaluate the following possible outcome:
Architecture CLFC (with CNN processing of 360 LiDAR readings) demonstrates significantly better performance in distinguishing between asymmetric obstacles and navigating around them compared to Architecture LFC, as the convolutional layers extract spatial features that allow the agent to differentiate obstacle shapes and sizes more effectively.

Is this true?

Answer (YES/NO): NO